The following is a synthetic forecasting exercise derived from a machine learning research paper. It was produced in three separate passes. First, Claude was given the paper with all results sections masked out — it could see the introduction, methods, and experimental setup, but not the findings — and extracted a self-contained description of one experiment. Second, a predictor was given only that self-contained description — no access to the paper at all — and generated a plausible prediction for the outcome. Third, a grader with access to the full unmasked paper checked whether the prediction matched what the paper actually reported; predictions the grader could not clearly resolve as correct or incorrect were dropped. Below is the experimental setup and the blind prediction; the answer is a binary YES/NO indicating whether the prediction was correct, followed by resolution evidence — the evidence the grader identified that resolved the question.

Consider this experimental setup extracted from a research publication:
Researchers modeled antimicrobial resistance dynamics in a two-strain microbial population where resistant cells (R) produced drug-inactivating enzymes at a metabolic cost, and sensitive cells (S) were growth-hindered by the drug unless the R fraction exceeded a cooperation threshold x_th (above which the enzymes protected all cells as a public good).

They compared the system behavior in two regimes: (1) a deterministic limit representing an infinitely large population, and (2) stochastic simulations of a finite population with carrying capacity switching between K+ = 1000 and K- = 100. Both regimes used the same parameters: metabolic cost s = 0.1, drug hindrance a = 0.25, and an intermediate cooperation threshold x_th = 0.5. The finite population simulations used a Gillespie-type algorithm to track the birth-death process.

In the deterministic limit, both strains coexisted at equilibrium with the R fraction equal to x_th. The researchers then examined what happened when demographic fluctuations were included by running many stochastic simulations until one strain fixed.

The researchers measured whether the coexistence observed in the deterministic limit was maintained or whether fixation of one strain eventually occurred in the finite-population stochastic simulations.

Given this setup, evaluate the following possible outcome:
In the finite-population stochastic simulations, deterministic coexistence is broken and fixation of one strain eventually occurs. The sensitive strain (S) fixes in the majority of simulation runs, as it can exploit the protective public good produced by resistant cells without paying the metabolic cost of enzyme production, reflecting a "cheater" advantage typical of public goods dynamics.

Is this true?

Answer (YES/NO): NO